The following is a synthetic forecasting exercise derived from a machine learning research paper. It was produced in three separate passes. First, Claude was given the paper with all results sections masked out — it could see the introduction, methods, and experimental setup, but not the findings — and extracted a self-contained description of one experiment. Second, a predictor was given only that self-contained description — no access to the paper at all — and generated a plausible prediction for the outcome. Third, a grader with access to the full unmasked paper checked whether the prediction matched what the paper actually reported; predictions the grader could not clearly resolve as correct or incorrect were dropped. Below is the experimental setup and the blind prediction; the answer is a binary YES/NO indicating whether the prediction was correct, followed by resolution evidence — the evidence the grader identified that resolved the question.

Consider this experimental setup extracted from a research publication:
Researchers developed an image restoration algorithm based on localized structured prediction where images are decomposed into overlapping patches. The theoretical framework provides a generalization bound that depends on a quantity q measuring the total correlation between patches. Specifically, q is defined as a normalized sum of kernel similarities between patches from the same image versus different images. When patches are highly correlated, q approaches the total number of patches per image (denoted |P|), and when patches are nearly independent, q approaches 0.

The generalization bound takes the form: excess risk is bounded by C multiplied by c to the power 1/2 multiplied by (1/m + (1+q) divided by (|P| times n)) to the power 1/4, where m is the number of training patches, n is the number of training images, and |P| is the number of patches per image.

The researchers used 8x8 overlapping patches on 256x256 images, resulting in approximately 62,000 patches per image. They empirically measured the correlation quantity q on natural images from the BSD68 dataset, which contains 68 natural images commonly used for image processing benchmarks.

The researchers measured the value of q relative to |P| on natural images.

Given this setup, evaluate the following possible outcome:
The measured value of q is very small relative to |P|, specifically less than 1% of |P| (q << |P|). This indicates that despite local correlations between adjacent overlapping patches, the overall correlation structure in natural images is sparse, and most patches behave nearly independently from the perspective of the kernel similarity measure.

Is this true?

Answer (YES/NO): NO